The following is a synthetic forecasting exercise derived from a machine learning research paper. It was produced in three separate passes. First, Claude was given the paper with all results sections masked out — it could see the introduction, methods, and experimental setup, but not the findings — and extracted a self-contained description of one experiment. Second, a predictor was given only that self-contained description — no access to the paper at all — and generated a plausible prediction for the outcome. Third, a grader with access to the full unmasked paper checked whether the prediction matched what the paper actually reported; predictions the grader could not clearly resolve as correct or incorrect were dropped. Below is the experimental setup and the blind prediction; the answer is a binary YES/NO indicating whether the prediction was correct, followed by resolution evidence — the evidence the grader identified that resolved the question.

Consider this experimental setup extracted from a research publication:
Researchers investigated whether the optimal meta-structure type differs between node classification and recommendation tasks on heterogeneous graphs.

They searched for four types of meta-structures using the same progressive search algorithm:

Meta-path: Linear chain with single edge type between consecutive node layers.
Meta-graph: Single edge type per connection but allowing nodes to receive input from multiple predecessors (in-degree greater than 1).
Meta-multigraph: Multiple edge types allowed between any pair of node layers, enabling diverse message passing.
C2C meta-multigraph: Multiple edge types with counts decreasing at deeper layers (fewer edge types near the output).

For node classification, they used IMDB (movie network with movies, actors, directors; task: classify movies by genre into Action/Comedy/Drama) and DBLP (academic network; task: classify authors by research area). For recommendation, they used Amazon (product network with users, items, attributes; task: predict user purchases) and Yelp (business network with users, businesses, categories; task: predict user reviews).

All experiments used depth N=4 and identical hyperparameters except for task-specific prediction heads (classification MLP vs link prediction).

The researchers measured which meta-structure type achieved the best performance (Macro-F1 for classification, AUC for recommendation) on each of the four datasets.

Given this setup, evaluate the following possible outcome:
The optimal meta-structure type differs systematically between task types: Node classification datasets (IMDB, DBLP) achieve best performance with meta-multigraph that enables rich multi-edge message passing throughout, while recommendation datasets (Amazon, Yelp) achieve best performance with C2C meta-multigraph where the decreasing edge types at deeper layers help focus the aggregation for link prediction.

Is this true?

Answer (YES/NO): NO